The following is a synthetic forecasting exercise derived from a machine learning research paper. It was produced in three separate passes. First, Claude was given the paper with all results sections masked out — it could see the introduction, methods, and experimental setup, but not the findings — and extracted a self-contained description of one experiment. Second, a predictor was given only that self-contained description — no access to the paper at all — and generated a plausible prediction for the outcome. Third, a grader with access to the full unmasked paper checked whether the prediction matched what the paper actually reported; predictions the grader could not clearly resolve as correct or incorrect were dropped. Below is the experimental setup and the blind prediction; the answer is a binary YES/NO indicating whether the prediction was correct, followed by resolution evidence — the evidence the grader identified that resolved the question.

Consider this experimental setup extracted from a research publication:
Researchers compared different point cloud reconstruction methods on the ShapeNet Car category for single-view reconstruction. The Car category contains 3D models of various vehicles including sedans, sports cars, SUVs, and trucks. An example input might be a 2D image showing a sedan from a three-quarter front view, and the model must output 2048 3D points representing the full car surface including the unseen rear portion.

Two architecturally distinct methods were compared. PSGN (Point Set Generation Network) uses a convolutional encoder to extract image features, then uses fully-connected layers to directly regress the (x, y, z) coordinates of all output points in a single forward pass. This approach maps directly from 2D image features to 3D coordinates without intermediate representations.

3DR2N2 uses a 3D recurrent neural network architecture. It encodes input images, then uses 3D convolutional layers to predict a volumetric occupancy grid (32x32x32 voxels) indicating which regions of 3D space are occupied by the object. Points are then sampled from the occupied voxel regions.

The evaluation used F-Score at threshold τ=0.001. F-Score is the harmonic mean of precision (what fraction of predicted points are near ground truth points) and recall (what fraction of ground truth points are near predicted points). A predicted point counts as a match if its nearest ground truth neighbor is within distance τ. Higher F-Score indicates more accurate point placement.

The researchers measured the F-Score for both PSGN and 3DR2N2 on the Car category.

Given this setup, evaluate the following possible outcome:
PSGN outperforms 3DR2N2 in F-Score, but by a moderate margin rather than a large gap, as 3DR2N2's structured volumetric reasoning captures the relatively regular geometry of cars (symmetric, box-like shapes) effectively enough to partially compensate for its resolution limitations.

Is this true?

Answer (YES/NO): NO